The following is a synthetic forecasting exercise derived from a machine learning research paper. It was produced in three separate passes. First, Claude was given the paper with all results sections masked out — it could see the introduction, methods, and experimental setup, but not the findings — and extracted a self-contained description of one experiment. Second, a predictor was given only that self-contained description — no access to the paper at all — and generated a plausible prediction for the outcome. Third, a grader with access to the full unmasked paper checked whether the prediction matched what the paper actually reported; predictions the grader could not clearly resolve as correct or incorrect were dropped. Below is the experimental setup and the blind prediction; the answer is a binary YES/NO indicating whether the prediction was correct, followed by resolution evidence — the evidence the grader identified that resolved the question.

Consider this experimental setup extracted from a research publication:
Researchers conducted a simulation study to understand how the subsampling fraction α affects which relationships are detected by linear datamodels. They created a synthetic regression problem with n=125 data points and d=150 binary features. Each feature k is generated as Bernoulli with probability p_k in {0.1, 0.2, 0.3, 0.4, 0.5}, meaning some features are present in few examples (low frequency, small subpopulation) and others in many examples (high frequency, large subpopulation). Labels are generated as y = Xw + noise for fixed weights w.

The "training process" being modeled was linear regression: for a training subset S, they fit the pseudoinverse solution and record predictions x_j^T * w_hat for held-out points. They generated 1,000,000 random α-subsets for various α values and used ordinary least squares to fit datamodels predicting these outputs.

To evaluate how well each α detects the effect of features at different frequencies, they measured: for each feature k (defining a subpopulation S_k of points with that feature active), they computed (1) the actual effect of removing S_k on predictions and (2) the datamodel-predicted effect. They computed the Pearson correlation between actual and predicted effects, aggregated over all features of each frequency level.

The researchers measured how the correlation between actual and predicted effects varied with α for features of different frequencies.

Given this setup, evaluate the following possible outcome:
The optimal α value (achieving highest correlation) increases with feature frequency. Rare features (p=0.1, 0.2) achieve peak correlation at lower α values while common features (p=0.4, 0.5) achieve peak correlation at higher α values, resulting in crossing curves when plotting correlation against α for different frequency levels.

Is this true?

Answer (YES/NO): NO